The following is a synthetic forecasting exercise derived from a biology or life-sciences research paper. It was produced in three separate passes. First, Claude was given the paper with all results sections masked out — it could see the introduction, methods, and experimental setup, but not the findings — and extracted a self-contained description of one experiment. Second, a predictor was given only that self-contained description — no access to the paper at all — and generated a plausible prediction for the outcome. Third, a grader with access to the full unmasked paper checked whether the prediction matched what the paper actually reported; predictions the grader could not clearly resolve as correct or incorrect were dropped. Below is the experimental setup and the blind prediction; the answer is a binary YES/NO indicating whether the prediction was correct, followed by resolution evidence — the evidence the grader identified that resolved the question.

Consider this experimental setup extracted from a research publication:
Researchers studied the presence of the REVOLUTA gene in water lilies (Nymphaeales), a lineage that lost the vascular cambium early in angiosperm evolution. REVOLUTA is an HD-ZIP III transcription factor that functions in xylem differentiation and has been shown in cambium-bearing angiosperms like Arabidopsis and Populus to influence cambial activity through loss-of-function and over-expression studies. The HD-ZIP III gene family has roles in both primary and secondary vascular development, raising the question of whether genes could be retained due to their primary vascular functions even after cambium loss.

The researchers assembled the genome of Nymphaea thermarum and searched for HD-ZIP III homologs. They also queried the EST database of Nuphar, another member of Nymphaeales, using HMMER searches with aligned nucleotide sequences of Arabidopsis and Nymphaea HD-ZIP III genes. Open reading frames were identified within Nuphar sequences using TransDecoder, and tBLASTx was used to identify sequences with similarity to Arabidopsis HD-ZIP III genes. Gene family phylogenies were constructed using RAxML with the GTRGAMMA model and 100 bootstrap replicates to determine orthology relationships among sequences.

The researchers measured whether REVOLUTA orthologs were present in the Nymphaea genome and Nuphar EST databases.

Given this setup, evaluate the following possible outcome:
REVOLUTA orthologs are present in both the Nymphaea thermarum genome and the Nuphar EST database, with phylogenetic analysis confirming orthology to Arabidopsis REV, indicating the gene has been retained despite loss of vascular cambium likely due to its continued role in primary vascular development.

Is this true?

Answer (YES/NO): NO